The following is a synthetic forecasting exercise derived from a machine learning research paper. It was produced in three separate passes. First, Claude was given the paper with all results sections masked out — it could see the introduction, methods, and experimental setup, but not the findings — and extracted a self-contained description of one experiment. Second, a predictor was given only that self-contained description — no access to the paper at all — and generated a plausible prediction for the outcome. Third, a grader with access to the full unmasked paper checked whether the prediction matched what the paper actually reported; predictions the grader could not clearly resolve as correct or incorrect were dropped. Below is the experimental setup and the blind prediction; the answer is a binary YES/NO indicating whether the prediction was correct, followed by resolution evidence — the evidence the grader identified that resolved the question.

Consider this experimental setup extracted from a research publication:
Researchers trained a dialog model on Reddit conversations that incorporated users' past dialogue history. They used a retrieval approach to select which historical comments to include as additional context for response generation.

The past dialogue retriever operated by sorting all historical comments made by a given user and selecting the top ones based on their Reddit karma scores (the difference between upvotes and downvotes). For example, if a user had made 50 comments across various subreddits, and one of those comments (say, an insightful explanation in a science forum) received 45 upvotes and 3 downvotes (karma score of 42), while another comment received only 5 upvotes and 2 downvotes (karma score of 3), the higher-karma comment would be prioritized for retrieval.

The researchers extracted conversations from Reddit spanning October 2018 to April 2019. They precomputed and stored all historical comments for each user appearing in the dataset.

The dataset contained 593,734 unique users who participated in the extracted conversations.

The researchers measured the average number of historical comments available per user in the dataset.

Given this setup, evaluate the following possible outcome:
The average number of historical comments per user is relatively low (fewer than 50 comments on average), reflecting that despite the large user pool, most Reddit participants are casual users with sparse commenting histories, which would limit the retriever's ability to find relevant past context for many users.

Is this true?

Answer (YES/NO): YES